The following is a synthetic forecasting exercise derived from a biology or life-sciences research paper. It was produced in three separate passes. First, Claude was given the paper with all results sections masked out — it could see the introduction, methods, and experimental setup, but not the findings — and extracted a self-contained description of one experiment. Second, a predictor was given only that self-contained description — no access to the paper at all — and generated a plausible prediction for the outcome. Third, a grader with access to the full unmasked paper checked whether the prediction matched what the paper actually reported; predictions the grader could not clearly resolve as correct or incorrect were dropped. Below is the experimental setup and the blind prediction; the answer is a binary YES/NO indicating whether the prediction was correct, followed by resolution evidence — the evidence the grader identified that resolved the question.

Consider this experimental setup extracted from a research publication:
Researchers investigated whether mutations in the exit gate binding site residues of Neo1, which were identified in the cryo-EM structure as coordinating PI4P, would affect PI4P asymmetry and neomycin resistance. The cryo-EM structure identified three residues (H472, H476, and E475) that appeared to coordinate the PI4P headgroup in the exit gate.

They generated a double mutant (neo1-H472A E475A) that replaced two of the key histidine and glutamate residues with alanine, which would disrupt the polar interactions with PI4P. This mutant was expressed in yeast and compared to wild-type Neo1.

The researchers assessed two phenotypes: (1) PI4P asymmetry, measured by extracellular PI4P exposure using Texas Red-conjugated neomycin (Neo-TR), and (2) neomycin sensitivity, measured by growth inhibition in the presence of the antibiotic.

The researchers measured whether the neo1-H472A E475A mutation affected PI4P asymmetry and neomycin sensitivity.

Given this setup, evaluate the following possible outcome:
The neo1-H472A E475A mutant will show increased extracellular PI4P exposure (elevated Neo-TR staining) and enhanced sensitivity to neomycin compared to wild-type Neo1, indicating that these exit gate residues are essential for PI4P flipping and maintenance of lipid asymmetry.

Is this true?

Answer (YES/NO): YES